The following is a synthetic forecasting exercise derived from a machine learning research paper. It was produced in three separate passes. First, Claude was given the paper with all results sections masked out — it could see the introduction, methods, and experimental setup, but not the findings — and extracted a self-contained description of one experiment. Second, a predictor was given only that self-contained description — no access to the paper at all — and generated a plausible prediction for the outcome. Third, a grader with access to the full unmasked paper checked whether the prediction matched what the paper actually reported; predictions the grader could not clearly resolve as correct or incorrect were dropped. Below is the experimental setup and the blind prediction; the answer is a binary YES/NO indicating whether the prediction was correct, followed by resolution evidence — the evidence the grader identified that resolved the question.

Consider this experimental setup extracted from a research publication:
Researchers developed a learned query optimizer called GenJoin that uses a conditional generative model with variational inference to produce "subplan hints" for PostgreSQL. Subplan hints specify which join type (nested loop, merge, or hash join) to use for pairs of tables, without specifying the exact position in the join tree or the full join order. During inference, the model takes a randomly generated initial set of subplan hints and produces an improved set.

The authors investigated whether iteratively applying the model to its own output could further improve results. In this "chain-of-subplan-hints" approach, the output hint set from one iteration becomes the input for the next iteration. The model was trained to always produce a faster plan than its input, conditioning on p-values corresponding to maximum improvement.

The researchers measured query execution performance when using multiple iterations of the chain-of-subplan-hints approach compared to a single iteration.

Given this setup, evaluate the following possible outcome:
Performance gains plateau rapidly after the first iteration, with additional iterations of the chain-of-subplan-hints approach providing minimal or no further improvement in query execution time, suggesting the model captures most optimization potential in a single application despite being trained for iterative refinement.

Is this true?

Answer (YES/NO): YES